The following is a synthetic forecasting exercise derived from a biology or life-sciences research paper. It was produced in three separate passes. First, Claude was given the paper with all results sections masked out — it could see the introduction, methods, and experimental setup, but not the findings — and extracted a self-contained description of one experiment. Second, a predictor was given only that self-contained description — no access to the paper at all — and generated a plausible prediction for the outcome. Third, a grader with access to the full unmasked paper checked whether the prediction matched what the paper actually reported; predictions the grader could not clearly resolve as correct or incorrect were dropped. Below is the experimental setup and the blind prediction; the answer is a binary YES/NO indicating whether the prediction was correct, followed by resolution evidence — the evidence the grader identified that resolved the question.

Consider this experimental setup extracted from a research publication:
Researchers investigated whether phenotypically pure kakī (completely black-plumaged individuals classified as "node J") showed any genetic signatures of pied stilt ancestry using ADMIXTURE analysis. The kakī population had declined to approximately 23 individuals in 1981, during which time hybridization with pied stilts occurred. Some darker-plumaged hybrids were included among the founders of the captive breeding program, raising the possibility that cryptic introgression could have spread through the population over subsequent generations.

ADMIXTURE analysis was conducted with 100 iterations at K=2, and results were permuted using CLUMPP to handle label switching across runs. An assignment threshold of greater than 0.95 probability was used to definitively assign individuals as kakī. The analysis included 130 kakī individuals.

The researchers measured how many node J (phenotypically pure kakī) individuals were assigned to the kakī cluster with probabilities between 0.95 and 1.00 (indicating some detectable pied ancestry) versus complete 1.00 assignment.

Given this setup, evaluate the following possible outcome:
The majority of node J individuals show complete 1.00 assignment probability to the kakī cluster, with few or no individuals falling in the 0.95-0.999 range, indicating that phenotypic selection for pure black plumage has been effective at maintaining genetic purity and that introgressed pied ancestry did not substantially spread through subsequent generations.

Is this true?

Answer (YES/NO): YES